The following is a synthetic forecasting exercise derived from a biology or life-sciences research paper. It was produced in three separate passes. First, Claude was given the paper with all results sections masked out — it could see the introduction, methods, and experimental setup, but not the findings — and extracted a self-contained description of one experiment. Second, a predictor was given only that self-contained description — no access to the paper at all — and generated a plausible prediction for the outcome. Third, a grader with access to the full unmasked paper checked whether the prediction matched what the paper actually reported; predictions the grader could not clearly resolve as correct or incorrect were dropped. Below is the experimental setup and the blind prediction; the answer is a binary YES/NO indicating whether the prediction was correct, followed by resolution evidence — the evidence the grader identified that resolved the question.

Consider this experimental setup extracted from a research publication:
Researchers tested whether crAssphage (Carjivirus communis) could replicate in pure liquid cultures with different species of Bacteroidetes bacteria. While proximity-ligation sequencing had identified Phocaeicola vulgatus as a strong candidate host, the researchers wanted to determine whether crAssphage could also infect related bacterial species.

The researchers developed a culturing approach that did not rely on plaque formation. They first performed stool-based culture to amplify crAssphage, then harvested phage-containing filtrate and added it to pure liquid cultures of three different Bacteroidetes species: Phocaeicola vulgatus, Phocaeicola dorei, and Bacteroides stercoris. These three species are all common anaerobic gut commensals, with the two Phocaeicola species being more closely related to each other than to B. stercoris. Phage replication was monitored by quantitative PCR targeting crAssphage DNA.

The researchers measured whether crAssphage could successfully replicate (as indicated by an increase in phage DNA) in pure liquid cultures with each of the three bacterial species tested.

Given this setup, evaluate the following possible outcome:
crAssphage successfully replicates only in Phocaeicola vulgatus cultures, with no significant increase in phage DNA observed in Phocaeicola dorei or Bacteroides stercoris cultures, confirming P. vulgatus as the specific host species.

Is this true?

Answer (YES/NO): NO